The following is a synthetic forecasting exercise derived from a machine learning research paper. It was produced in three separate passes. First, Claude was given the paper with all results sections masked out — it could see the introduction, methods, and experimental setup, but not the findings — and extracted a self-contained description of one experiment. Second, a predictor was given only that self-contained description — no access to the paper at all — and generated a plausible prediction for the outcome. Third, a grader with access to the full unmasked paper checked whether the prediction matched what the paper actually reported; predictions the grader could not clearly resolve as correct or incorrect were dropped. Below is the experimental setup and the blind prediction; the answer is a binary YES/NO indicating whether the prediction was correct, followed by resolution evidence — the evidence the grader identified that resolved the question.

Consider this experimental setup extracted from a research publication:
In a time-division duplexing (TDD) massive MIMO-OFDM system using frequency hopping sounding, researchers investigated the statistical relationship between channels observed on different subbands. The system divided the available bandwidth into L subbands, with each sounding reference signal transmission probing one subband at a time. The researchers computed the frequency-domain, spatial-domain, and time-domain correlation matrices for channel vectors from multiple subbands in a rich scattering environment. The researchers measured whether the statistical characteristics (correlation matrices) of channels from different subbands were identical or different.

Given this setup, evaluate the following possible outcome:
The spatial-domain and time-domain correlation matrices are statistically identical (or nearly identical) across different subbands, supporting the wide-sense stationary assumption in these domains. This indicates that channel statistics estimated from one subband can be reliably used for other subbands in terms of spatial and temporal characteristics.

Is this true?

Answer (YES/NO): YES